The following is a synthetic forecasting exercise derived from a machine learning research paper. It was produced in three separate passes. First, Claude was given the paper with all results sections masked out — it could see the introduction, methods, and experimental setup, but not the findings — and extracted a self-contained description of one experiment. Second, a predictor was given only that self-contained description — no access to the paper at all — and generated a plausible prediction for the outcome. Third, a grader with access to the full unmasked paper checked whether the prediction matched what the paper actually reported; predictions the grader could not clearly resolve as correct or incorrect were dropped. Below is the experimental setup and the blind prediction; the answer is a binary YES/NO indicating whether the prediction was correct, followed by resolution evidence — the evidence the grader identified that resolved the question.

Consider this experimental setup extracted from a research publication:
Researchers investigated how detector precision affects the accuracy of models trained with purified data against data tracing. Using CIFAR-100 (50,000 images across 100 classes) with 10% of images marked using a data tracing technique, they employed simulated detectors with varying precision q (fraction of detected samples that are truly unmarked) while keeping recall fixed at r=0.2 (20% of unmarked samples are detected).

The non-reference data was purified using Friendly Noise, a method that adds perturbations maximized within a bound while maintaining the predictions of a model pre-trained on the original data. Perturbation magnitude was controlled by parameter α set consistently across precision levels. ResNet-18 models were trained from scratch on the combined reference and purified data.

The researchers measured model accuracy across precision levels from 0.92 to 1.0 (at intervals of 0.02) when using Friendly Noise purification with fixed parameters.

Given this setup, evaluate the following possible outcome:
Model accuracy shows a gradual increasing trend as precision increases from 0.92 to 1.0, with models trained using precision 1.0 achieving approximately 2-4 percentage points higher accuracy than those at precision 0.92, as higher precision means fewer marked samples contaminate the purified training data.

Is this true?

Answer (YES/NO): NO